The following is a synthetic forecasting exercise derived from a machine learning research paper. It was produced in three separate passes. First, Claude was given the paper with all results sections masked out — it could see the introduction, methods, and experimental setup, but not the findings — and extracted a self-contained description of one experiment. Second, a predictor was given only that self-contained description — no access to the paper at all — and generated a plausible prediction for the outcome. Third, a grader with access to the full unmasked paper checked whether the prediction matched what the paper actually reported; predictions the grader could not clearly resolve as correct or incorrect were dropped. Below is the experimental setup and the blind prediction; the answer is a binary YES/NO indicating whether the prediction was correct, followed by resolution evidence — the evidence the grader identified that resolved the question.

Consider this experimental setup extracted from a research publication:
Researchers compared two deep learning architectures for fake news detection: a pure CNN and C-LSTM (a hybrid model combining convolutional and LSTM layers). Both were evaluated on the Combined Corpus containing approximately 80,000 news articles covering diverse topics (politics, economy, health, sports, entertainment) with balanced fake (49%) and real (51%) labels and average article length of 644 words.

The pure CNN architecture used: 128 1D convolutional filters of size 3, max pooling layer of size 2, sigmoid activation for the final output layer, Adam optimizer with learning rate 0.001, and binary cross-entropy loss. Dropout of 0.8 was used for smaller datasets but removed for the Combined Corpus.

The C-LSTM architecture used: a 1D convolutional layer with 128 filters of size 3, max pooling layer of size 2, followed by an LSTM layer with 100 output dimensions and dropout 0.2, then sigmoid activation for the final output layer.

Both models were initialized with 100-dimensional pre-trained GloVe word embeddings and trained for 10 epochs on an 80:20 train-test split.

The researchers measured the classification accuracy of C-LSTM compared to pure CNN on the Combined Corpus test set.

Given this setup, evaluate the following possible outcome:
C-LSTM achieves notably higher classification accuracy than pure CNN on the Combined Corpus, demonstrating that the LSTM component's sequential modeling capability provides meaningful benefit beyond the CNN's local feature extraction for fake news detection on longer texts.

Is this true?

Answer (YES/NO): NO